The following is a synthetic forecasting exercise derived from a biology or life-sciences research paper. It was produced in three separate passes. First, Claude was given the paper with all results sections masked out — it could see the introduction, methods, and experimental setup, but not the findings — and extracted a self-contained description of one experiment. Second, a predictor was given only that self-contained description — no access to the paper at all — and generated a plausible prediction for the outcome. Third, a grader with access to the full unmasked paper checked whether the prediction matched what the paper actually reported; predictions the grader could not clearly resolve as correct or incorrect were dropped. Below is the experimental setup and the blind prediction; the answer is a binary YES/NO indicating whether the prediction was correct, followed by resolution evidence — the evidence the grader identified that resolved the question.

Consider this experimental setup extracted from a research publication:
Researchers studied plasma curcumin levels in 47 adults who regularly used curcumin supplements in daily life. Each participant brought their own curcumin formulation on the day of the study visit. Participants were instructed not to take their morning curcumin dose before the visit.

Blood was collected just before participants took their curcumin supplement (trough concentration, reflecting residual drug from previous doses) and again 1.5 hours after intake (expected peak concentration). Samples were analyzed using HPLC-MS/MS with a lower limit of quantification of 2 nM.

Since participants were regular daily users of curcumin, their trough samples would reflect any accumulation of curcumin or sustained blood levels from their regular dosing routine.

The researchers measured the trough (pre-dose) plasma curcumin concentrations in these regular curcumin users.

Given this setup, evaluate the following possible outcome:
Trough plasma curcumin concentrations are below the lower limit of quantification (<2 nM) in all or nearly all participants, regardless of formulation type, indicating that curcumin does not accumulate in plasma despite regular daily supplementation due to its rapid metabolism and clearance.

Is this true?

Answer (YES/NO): YES